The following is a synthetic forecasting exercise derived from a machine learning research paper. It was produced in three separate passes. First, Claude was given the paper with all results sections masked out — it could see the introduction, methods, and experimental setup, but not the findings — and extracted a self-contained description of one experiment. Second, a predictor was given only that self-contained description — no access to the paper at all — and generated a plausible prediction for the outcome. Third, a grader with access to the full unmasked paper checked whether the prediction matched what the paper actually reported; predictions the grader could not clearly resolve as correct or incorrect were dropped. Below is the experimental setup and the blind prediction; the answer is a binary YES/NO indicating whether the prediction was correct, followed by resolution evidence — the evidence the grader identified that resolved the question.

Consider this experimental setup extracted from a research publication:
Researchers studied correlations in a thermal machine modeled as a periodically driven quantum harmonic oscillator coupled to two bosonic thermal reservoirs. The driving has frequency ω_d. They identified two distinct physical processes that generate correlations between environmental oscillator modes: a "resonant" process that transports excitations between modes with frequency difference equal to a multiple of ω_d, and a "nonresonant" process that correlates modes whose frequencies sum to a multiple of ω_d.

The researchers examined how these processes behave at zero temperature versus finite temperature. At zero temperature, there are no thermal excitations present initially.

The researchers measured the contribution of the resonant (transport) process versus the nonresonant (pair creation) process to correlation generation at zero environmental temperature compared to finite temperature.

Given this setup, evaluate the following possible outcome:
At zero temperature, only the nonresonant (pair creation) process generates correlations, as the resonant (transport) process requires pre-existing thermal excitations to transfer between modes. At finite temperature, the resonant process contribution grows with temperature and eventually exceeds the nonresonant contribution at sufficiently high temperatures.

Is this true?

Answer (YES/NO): NO